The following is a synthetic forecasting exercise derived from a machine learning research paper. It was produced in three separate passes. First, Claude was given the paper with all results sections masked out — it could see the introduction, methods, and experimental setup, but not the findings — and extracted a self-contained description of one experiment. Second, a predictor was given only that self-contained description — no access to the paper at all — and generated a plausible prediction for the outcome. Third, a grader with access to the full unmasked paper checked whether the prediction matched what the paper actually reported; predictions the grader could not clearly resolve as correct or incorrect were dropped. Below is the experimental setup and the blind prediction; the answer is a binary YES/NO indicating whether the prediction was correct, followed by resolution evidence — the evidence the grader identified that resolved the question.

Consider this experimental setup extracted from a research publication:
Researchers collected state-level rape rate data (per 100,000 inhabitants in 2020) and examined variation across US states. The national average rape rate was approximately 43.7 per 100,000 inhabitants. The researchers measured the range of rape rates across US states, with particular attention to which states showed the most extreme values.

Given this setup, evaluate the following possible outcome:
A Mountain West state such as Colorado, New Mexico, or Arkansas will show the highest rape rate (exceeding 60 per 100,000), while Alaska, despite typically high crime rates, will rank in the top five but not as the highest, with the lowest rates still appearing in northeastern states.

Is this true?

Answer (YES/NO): NO